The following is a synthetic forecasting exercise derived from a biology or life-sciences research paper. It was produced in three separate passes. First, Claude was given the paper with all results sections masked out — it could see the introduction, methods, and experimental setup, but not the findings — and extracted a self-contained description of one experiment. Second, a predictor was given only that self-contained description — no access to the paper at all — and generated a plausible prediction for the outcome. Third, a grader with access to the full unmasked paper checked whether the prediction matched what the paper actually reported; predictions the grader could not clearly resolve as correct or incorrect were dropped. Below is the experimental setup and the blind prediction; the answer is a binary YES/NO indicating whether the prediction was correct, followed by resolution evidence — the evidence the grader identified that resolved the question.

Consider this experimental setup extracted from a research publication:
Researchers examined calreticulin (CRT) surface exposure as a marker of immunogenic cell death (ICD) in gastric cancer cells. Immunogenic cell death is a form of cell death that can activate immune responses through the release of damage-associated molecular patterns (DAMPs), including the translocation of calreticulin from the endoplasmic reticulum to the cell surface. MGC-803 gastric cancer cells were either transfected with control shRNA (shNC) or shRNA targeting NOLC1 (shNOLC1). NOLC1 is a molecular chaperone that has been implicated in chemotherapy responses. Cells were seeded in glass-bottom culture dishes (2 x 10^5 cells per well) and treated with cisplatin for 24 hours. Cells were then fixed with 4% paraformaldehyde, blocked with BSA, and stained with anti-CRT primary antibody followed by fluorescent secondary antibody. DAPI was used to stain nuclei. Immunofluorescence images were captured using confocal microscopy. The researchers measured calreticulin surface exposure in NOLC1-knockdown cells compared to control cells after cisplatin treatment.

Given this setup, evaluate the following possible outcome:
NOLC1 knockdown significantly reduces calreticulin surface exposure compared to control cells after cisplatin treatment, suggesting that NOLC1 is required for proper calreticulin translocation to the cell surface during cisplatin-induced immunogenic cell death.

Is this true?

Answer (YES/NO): NO